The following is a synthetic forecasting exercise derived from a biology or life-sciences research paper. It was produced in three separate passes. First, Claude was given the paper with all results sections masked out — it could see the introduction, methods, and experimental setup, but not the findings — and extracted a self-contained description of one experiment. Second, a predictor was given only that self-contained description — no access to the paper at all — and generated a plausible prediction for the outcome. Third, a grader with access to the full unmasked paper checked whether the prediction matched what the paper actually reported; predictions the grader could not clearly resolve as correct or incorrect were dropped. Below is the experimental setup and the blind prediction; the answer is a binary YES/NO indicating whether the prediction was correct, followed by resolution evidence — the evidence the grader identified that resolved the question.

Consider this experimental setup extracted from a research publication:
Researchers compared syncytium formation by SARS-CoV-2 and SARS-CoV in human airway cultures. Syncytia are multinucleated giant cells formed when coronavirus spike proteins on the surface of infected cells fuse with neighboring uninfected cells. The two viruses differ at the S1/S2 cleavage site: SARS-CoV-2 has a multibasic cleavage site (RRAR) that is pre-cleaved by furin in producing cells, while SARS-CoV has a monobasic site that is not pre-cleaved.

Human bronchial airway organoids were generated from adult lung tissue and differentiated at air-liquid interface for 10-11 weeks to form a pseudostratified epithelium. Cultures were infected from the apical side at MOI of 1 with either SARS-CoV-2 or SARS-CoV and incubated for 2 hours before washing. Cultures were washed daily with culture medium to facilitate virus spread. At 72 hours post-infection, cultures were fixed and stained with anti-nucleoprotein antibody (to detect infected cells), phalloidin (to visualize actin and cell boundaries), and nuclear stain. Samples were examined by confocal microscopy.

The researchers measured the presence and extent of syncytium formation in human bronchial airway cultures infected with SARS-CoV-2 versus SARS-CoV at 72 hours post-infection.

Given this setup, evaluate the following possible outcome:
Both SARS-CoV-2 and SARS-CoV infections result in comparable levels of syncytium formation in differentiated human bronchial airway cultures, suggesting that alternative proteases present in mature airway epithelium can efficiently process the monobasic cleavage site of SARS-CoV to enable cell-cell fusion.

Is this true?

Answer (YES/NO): NO